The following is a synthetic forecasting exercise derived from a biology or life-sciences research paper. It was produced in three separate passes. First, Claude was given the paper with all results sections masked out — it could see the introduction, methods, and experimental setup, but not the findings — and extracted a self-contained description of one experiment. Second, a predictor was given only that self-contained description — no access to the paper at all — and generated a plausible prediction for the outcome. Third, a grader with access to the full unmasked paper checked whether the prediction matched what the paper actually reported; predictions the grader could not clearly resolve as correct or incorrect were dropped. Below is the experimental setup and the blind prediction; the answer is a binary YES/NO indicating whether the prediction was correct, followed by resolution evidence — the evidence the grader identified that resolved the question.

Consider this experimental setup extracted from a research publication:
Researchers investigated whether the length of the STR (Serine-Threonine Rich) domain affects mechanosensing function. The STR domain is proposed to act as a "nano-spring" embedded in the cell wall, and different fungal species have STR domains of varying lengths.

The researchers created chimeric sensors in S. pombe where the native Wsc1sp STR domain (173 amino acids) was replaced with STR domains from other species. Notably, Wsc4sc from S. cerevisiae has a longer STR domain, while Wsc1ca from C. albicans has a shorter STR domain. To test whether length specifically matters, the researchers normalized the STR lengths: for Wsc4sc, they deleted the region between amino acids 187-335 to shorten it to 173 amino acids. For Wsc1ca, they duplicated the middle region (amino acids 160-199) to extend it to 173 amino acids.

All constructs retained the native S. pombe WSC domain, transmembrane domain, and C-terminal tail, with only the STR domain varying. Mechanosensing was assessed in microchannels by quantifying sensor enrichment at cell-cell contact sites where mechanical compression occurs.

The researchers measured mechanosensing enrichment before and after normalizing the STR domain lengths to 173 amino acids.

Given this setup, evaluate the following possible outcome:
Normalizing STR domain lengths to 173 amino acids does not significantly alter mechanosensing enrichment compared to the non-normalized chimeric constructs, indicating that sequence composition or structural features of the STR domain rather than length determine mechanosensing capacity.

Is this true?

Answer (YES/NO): YES